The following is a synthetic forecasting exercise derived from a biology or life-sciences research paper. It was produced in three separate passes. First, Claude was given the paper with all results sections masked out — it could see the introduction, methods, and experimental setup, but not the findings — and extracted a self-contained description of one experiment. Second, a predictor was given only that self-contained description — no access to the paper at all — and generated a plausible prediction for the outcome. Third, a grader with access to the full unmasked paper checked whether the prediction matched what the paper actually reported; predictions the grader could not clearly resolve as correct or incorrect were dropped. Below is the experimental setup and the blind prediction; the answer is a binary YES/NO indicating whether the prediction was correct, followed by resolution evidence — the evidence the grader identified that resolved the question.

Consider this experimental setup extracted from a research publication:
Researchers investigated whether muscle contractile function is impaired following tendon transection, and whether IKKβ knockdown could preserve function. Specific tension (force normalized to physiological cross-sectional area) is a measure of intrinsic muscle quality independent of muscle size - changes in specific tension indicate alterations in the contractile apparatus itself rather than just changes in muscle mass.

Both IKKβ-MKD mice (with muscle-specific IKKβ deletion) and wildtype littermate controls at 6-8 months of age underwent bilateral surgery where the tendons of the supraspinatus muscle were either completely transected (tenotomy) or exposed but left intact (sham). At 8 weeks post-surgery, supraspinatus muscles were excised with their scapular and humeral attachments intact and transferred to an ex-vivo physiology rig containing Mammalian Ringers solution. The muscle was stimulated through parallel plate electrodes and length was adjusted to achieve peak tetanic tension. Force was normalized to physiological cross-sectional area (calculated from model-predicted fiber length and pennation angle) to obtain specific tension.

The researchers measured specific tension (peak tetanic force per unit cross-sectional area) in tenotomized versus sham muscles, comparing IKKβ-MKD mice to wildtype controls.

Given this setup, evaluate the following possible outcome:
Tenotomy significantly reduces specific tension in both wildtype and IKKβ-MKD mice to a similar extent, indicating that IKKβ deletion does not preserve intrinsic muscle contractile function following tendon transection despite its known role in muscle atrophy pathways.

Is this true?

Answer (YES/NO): YES